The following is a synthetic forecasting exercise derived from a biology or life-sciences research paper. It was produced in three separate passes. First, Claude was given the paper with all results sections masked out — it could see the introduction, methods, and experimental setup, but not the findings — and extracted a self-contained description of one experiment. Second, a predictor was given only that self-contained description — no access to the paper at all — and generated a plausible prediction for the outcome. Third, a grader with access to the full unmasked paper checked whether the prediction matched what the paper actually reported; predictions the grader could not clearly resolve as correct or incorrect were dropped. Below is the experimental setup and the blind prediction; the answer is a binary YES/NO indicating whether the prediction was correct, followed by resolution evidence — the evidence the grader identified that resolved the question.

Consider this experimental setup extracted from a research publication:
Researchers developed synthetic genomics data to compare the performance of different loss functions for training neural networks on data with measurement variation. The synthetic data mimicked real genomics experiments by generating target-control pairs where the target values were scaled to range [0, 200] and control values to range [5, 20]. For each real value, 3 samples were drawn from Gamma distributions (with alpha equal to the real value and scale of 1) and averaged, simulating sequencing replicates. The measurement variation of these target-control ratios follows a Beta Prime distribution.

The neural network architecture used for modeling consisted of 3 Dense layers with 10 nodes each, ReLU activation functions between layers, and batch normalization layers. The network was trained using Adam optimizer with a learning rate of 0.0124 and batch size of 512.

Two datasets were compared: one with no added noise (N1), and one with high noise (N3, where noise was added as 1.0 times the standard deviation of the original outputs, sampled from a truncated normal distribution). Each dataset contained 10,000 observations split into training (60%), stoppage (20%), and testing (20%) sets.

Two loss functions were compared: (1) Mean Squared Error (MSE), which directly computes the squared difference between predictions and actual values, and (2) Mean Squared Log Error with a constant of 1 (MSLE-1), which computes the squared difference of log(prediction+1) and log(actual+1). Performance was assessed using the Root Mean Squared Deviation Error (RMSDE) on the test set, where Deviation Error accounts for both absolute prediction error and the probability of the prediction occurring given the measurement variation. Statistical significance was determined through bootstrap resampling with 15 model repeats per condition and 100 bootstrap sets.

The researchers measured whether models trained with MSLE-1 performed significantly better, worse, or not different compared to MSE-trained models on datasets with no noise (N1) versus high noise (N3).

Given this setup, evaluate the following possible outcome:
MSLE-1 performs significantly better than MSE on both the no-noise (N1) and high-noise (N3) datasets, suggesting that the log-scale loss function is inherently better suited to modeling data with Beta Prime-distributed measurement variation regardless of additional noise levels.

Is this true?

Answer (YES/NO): NO